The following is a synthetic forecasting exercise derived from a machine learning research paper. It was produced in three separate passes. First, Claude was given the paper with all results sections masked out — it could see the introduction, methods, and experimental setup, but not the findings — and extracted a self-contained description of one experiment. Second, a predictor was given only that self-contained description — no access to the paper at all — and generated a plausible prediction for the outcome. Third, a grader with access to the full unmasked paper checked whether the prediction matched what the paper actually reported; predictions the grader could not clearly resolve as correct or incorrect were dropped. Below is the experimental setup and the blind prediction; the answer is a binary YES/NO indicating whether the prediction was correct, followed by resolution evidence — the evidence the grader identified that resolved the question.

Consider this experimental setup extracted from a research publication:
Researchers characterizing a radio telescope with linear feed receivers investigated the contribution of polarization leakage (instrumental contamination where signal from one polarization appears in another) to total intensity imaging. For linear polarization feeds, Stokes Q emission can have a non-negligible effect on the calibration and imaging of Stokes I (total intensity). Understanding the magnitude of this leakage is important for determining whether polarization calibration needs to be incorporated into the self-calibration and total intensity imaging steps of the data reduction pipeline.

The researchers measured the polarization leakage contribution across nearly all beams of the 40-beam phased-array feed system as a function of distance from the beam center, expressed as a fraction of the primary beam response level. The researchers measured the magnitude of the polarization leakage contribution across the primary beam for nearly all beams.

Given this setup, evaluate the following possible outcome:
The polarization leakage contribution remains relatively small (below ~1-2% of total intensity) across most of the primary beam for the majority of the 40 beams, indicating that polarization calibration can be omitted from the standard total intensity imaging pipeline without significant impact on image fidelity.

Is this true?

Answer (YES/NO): YES